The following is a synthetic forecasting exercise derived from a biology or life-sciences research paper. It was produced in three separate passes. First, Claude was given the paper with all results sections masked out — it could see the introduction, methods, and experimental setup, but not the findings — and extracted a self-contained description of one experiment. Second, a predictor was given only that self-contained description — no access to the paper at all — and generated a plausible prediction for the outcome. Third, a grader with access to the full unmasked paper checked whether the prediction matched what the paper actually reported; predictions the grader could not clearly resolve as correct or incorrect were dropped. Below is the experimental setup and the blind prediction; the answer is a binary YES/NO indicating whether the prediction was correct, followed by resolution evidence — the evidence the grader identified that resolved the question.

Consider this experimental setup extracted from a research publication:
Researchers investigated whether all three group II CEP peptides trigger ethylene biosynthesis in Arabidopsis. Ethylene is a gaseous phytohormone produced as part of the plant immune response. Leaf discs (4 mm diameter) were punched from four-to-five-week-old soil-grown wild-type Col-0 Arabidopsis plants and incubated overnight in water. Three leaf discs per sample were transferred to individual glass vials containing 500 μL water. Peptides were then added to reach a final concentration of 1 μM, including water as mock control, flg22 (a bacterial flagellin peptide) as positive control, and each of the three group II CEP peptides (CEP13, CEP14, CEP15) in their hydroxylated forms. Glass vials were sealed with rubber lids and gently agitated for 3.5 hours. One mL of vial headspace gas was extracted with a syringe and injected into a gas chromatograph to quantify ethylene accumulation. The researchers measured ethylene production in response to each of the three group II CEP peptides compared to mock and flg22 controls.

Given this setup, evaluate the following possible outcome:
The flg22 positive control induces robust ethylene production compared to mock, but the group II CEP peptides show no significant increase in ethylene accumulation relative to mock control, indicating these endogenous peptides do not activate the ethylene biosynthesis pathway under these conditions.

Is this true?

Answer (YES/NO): NO